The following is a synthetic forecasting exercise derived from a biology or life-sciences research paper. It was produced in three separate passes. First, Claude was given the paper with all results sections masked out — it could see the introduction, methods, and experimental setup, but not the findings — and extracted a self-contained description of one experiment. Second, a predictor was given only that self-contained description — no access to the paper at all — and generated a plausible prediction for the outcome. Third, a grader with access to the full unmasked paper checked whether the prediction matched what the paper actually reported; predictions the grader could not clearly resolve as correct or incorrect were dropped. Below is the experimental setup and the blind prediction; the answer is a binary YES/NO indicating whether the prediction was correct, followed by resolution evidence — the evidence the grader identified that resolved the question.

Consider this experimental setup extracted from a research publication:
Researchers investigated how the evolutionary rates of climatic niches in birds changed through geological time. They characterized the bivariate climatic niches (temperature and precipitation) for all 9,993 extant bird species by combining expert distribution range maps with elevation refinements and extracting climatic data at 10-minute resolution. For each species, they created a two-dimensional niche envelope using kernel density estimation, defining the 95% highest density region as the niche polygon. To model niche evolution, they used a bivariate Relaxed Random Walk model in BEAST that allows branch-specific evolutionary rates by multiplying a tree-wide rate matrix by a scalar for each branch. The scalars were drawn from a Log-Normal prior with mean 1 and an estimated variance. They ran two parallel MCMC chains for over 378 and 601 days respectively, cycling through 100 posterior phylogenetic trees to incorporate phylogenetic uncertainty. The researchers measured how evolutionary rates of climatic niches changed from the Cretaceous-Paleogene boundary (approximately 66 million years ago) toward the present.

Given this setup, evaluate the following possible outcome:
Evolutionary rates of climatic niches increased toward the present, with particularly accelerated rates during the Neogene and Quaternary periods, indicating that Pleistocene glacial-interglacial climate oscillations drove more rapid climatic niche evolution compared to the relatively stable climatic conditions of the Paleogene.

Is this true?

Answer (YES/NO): NO